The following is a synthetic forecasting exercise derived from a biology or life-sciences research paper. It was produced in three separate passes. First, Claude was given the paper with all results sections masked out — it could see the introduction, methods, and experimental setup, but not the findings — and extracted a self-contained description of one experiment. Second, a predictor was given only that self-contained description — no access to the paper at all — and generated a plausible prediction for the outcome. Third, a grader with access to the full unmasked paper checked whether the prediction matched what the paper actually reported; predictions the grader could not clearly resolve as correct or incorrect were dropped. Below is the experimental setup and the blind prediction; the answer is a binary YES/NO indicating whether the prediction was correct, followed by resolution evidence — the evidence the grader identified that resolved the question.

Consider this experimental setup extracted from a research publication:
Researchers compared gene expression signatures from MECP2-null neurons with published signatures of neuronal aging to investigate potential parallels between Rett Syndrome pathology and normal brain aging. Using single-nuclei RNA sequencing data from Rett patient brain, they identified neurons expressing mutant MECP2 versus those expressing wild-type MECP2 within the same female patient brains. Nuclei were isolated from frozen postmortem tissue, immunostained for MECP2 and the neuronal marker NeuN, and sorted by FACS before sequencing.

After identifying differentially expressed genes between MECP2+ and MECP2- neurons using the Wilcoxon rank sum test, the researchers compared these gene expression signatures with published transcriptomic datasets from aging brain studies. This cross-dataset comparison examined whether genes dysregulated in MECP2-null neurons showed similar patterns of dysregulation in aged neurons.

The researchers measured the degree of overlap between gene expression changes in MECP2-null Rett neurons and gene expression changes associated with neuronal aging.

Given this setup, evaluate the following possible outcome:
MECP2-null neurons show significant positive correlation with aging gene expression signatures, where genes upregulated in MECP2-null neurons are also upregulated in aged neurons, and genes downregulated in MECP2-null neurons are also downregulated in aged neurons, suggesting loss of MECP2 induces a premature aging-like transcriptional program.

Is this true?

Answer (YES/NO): NO